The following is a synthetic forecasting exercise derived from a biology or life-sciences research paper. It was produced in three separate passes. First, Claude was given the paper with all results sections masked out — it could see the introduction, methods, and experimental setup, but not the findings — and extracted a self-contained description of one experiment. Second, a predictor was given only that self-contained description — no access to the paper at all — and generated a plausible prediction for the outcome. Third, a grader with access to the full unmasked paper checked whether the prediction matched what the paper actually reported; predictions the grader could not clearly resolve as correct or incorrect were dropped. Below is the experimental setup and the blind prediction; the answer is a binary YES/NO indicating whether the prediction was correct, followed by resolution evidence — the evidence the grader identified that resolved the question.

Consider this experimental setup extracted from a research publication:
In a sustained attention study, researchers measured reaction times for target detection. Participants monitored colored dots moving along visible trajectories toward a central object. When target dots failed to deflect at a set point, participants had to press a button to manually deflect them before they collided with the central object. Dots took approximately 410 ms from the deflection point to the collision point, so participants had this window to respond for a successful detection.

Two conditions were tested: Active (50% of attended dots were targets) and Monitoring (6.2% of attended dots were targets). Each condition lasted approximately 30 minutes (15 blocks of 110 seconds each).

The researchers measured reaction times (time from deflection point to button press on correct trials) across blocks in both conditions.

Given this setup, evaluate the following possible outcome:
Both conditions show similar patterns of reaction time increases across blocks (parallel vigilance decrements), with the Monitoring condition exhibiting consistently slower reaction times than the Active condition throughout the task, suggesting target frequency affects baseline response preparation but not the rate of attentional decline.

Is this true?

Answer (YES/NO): NO